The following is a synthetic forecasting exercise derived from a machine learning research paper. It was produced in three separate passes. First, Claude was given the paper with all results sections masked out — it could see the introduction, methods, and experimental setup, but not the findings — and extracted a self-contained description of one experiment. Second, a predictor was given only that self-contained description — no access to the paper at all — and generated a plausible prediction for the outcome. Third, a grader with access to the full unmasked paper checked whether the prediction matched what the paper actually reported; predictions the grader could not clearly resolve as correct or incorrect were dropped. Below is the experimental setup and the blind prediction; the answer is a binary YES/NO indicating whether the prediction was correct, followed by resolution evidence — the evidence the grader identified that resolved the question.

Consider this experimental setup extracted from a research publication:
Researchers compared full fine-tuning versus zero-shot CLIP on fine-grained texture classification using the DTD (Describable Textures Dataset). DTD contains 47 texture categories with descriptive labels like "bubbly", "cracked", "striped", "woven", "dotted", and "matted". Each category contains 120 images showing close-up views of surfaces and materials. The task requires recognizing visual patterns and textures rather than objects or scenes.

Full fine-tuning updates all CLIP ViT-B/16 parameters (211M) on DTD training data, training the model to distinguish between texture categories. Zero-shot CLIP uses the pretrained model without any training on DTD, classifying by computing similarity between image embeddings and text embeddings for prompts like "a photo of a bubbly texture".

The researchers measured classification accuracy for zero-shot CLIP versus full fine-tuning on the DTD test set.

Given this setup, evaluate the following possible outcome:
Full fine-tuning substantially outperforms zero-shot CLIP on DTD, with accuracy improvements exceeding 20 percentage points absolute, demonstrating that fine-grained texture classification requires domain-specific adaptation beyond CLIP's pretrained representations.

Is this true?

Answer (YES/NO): YES